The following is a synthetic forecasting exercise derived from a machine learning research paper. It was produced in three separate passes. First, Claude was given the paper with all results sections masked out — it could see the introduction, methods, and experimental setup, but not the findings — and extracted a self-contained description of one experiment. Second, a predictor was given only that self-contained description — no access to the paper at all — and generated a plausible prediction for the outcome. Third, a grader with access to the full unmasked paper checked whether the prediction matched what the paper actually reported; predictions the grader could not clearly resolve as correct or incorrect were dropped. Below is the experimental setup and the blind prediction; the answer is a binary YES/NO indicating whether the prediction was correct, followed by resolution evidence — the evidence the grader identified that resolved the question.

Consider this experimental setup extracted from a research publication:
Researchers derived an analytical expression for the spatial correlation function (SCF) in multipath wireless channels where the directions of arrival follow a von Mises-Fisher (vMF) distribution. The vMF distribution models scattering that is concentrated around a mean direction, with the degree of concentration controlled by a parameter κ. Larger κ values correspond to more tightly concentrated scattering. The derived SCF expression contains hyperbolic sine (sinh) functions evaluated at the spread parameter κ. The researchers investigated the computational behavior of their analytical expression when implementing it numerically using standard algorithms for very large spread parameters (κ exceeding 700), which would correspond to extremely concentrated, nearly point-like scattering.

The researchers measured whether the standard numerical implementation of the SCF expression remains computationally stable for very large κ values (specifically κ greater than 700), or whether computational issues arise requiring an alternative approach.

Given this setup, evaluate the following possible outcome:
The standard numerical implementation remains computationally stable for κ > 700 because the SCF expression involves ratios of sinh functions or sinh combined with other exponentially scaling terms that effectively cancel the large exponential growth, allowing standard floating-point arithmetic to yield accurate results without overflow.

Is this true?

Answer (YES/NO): NO